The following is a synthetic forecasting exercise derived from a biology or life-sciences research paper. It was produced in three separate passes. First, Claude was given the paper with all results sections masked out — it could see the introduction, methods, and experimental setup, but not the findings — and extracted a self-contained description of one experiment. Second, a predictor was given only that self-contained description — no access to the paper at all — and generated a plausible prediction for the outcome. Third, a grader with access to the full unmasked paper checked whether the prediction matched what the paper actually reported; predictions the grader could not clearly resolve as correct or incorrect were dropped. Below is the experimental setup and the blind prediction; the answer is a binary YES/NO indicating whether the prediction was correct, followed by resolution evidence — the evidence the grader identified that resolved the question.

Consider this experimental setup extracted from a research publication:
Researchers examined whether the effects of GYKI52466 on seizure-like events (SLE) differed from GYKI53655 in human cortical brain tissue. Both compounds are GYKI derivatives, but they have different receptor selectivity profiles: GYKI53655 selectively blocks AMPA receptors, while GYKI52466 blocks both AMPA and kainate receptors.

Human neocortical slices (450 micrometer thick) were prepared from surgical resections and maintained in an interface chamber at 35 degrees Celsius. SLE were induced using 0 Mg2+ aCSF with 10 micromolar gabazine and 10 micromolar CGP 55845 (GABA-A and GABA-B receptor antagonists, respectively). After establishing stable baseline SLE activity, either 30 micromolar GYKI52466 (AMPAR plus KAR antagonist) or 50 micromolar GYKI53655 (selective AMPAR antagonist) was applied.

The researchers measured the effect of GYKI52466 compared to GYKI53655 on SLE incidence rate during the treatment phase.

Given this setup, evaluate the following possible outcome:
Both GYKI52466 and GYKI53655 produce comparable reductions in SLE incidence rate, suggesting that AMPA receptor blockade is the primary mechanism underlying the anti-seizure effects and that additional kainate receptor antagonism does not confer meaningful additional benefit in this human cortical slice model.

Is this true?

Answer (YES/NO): NO